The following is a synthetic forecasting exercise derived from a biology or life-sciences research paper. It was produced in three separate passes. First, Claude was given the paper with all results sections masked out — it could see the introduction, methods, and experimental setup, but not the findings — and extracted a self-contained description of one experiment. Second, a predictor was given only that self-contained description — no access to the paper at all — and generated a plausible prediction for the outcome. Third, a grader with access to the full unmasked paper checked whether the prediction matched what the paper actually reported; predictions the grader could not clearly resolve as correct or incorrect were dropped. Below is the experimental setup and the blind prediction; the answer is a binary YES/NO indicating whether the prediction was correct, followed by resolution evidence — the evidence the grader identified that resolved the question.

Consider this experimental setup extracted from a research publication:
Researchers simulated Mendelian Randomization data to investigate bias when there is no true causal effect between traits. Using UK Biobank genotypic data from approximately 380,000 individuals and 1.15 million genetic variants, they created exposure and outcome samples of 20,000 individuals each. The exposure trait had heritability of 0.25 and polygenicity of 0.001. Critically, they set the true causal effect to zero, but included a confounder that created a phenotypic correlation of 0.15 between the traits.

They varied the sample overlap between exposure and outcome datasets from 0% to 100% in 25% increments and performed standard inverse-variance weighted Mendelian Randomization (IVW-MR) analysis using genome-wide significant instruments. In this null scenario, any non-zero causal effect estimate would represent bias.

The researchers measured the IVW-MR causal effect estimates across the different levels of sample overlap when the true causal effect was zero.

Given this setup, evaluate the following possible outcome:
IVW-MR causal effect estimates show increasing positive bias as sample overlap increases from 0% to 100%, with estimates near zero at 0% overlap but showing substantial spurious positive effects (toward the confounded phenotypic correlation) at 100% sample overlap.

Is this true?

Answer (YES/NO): YES